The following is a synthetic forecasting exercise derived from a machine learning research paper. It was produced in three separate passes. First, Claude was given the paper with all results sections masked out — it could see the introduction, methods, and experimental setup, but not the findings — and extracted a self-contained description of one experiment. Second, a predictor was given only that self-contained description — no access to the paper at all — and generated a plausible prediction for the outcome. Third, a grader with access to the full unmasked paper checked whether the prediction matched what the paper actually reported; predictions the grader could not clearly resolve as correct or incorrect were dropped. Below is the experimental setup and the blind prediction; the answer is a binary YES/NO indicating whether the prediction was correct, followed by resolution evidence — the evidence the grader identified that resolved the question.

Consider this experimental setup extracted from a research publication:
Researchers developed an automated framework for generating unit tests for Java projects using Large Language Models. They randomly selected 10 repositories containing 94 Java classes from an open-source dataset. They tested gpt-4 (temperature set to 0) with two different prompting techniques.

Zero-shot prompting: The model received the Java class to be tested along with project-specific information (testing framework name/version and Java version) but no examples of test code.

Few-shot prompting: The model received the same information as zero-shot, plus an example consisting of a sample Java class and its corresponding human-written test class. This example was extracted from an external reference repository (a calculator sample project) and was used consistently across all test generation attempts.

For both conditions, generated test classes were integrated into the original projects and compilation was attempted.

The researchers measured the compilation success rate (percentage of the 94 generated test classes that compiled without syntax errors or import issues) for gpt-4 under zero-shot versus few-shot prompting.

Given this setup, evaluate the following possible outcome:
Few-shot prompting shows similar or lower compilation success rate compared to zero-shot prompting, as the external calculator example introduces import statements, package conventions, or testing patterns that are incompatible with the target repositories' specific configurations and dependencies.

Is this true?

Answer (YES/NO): YES